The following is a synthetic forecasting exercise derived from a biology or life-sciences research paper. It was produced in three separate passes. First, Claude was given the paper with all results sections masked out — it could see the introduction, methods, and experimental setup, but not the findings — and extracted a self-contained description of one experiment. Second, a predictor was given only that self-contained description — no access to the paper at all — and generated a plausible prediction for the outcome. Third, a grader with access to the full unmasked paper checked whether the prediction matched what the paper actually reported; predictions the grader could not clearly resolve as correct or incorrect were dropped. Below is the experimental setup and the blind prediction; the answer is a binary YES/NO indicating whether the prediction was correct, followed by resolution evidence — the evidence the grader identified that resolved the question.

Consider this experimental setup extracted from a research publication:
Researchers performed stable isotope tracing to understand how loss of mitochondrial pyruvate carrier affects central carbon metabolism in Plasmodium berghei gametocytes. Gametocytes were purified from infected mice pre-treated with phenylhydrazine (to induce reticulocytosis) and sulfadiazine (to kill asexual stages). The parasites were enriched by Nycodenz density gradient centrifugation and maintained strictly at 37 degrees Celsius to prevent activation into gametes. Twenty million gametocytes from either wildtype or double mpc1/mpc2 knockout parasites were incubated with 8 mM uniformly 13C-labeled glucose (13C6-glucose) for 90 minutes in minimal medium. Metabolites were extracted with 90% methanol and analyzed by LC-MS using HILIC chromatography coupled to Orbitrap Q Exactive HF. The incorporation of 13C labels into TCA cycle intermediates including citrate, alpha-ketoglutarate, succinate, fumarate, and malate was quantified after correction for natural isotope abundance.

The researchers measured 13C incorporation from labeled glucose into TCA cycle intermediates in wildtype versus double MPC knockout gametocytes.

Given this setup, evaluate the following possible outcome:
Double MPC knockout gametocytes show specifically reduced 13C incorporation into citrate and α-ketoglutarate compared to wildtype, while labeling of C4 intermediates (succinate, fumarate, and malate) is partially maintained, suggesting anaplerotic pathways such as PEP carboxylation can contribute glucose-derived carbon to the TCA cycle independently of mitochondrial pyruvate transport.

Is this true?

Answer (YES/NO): NO